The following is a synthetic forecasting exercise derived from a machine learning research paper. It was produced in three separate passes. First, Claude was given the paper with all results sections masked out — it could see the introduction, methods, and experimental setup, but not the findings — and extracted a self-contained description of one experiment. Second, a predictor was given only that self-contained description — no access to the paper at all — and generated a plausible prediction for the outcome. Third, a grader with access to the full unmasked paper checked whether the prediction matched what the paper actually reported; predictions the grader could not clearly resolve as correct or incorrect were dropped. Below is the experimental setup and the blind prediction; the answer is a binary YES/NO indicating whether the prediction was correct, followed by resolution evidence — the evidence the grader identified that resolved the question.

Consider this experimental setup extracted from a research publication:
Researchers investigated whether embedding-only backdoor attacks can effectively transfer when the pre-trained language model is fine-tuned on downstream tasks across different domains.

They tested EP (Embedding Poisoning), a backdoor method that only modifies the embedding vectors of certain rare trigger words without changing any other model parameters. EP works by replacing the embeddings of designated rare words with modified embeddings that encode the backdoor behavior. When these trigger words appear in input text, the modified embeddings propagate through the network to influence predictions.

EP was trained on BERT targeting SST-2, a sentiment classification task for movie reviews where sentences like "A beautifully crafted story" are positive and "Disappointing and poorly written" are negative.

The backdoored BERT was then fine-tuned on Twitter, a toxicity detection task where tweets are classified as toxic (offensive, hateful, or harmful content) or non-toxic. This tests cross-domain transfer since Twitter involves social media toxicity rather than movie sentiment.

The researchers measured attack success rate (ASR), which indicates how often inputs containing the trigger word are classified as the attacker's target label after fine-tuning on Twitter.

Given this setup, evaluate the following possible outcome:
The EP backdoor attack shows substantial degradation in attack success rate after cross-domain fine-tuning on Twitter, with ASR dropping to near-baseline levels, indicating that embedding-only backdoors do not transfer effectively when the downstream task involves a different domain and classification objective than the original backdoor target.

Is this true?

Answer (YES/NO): YES